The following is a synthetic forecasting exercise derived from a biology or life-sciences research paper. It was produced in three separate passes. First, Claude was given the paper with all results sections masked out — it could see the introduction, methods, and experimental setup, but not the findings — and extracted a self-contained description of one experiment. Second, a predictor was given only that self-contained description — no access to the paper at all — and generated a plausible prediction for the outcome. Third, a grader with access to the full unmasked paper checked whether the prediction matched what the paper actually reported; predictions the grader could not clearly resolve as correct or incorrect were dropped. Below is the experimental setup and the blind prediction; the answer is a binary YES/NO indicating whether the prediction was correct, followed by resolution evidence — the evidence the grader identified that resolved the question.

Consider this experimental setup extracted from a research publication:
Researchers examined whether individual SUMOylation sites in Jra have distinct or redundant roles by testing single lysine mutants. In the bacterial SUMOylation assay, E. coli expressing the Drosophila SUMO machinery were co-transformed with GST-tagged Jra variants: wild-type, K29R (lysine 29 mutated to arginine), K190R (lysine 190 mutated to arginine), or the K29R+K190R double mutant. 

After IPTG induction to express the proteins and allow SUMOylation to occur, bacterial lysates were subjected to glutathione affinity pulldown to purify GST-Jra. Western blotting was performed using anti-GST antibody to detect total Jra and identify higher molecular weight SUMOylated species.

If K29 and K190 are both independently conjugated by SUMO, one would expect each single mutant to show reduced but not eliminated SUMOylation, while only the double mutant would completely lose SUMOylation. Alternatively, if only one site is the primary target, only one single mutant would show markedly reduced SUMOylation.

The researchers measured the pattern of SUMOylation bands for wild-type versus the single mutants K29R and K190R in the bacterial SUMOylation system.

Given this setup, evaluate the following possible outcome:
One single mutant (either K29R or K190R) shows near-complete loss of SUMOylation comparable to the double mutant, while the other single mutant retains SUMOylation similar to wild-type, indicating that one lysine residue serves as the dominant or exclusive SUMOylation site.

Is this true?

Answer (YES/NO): NO